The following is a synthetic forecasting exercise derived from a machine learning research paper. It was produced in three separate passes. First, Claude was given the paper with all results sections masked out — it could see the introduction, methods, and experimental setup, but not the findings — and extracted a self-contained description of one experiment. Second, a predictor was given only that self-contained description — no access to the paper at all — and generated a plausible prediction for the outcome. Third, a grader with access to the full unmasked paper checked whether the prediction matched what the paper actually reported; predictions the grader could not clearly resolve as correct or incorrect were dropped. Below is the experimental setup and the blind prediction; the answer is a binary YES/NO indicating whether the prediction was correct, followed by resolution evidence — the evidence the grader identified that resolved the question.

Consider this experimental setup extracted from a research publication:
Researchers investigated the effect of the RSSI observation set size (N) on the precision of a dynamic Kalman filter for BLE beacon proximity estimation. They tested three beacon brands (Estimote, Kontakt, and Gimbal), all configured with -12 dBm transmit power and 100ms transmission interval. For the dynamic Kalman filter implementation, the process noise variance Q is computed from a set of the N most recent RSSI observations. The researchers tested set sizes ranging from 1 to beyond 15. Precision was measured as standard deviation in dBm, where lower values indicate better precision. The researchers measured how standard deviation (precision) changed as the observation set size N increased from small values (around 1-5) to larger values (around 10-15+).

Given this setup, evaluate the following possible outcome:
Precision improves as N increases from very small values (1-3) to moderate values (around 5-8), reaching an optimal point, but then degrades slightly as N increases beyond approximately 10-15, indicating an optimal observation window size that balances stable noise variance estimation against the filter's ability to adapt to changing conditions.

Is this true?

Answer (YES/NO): NO